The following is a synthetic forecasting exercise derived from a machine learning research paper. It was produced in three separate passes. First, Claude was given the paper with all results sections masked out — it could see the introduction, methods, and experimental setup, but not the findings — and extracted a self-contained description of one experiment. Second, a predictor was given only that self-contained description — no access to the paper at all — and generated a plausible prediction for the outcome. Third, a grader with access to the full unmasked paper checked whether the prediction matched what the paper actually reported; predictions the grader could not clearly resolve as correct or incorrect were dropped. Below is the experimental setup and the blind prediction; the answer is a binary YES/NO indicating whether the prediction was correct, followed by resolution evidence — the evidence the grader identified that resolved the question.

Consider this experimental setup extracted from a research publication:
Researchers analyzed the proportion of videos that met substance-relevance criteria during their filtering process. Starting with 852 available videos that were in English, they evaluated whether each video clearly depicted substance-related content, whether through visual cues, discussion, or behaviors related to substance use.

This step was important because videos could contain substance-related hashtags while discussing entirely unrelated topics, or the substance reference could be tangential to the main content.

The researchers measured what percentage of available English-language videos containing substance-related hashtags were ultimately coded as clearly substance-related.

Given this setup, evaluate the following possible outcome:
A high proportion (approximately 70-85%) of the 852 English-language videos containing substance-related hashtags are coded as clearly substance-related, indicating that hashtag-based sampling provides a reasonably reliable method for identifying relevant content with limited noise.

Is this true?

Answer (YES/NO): NO